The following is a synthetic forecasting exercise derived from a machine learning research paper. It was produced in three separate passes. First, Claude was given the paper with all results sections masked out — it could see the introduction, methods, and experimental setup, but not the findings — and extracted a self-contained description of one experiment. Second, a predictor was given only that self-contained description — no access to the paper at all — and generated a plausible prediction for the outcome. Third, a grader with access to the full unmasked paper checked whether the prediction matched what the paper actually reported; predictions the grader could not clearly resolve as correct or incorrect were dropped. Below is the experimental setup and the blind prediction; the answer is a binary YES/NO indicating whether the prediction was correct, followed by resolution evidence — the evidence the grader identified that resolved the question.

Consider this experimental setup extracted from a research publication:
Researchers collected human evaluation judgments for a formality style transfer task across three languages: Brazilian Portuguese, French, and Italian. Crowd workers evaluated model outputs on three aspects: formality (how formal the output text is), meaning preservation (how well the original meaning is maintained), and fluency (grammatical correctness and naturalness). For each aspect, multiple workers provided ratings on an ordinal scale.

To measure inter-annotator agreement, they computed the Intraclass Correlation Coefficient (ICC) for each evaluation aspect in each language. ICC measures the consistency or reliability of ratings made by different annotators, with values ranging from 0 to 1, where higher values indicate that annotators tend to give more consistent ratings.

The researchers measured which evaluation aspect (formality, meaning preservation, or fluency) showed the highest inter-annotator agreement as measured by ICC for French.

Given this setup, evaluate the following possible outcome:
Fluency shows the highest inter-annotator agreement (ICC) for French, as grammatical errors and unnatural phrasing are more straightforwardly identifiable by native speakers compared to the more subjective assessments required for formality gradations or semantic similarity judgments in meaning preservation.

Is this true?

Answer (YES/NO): NO